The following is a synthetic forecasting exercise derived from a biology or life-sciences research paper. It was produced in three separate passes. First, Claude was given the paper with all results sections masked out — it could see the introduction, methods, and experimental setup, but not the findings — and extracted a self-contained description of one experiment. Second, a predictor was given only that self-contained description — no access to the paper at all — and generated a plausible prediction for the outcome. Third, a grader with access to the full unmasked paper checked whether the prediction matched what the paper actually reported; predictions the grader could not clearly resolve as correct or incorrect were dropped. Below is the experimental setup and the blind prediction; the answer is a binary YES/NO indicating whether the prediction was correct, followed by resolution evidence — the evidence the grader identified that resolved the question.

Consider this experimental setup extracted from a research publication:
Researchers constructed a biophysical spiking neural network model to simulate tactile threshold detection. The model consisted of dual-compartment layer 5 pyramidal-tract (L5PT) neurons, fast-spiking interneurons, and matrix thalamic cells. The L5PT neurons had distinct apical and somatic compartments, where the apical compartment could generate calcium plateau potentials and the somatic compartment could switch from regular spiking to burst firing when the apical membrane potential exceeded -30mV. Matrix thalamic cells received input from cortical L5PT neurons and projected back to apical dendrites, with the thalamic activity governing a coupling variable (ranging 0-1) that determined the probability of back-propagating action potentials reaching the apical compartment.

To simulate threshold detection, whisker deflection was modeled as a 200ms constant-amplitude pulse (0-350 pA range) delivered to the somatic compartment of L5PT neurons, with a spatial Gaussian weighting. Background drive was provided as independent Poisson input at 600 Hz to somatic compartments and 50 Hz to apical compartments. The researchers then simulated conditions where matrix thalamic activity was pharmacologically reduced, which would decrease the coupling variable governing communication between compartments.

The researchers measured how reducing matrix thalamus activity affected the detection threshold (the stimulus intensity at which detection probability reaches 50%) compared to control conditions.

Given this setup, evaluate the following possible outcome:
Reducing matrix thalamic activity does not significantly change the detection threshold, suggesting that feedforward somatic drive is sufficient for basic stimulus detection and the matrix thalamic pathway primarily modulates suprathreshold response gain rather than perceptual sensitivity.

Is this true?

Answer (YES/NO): NO